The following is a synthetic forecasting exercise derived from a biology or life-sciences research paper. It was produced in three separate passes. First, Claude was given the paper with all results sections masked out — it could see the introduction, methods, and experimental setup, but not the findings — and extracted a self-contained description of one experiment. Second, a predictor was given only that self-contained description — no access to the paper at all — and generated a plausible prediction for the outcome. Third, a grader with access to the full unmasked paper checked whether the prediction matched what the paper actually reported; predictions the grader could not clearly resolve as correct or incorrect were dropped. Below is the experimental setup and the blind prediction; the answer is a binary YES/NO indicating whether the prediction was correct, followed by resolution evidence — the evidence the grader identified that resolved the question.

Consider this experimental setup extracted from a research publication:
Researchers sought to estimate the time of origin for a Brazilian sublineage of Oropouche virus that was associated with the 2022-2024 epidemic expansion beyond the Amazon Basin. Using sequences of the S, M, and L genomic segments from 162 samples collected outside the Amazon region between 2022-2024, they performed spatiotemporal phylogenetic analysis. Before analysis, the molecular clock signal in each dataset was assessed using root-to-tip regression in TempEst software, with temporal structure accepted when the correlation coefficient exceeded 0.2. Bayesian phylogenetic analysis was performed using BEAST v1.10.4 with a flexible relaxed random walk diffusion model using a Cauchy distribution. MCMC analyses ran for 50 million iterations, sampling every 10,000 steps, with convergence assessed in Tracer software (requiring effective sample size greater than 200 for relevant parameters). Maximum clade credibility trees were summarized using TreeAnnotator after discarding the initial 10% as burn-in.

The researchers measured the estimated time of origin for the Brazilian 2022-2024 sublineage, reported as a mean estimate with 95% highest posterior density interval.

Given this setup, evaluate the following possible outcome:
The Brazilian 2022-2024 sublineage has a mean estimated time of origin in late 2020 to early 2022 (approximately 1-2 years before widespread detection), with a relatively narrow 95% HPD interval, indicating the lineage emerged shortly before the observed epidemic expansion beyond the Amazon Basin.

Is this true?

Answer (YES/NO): YES